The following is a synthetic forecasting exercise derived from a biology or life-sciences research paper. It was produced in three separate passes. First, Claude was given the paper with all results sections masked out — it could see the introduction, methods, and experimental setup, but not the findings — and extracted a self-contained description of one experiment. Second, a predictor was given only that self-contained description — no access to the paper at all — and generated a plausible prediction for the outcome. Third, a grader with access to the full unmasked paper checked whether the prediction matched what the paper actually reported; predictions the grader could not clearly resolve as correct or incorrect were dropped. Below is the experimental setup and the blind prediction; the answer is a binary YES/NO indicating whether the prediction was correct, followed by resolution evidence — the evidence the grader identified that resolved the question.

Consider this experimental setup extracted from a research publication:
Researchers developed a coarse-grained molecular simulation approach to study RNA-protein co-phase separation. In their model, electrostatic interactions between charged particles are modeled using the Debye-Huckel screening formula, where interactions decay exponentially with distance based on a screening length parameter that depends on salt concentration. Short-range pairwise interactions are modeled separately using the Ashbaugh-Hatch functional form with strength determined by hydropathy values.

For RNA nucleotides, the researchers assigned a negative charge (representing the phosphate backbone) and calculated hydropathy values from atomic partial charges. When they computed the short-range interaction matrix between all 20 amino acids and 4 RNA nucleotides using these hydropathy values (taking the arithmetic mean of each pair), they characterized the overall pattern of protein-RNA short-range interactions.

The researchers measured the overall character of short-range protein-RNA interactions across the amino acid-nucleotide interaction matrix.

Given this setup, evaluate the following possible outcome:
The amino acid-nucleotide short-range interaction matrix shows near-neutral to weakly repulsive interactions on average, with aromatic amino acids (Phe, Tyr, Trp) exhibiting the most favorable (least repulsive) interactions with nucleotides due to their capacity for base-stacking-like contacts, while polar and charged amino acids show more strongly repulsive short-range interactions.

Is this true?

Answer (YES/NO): NO